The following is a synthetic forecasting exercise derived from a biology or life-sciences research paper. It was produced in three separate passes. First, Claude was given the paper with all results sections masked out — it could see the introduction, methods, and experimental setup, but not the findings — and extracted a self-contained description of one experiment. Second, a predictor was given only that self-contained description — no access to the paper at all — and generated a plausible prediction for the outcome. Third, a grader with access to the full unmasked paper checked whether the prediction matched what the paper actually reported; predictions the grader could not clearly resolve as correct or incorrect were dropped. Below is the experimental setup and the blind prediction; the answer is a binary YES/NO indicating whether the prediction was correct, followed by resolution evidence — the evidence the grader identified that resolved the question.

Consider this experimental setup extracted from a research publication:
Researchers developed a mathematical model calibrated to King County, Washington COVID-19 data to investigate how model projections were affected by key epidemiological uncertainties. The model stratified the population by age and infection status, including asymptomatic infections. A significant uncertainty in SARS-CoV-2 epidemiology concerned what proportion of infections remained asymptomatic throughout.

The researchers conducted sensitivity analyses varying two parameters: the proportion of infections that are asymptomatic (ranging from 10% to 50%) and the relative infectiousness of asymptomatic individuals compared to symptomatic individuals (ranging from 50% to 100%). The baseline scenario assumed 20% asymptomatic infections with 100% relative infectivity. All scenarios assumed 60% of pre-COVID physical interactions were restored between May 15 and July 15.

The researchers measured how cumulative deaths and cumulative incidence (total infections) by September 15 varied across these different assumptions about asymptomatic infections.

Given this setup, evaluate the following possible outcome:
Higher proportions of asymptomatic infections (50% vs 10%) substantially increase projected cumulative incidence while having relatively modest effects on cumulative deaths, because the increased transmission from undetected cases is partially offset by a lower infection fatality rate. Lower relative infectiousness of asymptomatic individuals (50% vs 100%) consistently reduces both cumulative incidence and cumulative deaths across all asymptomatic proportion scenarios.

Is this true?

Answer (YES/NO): NO